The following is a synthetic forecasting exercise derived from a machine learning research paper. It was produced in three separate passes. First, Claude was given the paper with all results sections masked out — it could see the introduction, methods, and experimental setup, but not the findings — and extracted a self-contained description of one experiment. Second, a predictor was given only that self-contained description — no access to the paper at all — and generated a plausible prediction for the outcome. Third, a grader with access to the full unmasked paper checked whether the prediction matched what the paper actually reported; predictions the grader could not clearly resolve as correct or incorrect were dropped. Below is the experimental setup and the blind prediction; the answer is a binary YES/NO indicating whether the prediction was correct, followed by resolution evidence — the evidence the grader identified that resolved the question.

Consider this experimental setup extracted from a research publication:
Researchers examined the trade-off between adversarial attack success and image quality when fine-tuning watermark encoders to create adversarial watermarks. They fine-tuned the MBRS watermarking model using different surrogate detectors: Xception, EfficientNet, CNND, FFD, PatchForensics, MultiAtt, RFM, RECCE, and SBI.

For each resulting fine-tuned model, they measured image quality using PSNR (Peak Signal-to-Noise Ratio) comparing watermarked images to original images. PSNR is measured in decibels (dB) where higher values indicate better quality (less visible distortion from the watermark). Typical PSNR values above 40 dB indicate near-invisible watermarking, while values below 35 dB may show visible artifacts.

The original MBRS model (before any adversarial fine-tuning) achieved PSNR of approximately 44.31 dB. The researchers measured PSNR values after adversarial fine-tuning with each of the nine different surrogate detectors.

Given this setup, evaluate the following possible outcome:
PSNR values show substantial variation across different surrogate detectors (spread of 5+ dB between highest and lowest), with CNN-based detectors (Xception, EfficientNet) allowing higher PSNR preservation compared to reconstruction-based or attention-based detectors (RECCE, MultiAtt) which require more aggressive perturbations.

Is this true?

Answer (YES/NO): NO